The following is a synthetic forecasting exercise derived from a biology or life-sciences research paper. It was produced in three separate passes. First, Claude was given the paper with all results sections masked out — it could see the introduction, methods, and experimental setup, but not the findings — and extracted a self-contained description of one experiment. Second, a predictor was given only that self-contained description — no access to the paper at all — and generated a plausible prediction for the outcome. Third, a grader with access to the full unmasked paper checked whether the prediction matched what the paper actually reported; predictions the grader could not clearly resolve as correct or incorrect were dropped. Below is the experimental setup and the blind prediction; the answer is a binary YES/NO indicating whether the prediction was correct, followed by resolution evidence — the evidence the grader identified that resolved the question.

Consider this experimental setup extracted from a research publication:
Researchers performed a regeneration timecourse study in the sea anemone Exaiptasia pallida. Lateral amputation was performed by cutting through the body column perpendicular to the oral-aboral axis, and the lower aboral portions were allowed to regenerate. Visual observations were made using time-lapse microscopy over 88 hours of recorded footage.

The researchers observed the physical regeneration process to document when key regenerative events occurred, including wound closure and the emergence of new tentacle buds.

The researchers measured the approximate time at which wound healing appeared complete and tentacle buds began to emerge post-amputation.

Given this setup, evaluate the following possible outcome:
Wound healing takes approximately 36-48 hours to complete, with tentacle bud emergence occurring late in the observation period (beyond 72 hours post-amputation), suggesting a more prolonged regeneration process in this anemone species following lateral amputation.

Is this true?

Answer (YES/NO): NO